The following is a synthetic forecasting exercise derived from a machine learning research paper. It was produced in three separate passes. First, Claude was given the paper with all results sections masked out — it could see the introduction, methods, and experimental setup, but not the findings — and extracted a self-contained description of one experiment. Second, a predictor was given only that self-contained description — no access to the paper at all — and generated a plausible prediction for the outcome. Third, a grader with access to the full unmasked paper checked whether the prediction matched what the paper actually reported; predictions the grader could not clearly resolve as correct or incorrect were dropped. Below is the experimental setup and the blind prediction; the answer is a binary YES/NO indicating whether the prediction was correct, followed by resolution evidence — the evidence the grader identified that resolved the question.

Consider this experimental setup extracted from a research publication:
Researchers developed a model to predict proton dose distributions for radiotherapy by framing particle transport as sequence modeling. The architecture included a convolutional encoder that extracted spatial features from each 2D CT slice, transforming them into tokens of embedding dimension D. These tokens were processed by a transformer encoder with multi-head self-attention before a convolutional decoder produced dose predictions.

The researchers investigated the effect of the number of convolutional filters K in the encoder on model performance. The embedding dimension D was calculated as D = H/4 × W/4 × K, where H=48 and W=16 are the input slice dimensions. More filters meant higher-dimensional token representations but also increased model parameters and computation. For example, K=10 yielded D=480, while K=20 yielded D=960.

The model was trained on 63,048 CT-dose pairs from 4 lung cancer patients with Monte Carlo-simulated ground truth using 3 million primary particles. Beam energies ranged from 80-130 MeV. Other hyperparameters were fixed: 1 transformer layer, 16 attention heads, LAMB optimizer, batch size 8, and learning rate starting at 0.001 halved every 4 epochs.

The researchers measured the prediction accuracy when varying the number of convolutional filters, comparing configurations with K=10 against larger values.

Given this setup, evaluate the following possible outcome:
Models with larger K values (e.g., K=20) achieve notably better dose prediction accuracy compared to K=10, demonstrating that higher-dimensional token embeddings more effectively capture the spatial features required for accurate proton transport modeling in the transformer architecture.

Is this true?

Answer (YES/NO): NO